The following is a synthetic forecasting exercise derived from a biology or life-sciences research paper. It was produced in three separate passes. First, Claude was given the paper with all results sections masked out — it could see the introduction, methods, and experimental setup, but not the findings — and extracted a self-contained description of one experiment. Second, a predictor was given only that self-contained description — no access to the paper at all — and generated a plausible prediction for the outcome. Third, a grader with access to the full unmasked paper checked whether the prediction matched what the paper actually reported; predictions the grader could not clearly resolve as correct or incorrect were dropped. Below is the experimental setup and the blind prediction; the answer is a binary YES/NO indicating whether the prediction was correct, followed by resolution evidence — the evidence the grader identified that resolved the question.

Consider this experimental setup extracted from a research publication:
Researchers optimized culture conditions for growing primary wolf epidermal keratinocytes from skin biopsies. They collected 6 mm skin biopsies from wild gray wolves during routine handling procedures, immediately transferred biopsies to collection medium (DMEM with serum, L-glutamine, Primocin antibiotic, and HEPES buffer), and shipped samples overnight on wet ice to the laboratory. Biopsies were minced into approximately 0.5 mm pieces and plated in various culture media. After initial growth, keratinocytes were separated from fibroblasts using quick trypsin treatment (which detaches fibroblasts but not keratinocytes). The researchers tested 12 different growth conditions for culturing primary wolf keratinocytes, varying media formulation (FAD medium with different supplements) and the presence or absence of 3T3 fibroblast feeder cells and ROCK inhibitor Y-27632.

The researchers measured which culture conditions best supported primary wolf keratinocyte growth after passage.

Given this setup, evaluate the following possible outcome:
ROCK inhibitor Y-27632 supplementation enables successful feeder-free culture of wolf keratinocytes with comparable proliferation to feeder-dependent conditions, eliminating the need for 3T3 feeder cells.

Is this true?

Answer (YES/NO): NO